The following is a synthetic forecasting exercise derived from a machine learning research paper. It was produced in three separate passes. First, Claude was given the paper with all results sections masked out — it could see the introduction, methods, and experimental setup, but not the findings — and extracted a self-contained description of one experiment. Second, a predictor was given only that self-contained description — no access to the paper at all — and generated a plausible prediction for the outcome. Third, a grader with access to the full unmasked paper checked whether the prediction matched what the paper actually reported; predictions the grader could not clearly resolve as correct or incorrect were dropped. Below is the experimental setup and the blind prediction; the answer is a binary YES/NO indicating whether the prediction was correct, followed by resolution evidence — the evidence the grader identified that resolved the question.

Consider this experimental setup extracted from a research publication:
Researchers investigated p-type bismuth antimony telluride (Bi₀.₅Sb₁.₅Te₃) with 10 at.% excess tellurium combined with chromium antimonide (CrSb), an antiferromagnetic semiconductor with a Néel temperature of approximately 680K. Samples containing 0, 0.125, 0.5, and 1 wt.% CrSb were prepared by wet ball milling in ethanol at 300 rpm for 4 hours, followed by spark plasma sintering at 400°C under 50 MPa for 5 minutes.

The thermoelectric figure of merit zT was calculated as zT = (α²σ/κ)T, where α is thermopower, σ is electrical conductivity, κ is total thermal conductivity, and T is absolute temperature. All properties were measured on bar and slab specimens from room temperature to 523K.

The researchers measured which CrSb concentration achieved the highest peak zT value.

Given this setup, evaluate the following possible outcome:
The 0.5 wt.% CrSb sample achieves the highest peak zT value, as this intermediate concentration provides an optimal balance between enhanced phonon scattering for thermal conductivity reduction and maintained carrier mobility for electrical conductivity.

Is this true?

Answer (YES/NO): NO